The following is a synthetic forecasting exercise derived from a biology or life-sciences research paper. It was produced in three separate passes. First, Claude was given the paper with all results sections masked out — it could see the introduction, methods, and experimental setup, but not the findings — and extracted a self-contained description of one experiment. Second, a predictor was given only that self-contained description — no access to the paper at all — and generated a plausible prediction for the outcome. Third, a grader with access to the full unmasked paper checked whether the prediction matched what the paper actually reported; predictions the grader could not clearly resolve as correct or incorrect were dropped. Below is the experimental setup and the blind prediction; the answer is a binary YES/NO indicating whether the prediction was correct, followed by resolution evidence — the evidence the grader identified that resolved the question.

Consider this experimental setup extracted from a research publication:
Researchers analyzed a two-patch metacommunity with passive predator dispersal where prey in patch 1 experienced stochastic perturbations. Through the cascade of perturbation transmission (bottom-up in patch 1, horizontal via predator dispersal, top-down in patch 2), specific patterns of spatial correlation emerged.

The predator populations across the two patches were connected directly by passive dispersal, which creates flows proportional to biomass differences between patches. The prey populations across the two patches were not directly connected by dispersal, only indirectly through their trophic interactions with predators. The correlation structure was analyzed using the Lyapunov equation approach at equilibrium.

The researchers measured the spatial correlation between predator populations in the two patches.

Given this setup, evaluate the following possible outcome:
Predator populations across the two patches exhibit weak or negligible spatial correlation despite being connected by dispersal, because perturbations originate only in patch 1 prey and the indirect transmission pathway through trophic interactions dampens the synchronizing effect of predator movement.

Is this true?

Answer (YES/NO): NO